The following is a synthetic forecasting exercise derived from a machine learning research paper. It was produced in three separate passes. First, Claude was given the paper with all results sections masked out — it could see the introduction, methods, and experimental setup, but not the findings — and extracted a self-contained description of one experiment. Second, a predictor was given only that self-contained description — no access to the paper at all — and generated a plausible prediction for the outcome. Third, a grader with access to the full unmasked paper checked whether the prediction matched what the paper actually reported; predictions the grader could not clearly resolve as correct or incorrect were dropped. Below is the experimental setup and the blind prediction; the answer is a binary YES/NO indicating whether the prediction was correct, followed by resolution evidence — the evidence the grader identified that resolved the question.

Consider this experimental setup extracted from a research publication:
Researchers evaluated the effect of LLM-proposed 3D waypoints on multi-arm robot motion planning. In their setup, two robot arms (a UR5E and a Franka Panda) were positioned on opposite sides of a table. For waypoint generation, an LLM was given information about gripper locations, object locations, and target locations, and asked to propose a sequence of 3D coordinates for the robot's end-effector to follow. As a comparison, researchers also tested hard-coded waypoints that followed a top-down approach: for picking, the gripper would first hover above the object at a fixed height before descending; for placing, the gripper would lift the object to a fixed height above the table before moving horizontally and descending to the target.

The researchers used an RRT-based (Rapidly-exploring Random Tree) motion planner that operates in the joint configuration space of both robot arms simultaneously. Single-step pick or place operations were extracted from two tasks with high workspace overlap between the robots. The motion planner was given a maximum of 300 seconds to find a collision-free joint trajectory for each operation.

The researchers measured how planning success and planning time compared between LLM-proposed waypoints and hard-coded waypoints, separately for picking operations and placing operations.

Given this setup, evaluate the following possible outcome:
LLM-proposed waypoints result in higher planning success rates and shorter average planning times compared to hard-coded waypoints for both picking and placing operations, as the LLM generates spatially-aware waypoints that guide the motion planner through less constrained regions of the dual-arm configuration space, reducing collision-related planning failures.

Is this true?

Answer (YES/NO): NO